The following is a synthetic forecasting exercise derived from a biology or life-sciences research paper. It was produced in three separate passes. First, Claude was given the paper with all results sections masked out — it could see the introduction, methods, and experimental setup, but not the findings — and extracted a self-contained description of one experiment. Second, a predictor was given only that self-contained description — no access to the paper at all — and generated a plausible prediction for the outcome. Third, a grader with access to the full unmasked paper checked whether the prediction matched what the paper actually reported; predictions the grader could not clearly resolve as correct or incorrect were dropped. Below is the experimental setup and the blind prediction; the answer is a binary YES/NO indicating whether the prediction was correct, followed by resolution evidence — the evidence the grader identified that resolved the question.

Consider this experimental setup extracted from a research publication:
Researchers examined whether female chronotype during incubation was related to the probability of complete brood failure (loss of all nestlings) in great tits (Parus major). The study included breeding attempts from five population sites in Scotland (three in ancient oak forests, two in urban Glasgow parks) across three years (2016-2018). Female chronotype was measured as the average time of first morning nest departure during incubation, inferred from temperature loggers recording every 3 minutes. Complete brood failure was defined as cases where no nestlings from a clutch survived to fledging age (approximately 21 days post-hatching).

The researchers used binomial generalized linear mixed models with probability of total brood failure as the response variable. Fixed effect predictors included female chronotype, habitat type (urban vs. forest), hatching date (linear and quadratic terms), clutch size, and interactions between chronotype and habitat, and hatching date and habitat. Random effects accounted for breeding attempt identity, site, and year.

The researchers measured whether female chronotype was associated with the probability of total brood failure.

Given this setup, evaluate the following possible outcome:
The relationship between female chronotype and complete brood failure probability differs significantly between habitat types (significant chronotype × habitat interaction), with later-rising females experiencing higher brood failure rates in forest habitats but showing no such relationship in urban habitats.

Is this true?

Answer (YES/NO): NO